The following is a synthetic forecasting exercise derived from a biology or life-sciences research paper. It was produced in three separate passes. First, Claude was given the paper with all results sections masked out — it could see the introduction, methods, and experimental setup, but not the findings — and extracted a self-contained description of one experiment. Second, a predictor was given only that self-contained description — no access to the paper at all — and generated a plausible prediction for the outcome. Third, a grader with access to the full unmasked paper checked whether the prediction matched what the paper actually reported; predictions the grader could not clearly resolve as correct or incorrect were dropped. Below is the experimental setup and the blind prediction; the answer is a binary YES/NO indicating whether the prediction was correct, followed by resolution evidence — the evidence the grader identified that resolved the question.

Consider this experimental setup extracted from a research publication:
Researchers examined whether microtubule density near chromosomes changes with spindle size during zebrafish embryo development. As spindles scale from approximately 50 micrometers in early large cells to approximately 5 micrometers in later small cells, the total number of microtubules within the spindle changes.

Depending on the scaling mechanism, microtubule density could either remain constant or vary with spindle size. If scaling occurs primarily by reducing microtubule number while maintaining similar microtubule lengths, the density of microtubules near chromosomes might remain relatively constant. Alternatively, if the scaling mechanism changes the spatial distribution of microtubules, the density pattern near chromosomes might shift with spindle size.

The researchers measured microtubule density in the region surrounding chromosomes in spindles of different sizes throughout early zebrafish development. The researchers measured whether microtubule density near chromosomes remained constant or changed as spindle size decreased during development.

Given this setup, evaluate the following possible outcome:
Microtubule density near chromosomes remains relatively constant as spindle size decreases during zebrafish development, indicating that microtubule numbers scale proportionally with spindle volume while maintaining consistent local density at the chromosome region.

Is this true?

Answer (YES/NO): YES